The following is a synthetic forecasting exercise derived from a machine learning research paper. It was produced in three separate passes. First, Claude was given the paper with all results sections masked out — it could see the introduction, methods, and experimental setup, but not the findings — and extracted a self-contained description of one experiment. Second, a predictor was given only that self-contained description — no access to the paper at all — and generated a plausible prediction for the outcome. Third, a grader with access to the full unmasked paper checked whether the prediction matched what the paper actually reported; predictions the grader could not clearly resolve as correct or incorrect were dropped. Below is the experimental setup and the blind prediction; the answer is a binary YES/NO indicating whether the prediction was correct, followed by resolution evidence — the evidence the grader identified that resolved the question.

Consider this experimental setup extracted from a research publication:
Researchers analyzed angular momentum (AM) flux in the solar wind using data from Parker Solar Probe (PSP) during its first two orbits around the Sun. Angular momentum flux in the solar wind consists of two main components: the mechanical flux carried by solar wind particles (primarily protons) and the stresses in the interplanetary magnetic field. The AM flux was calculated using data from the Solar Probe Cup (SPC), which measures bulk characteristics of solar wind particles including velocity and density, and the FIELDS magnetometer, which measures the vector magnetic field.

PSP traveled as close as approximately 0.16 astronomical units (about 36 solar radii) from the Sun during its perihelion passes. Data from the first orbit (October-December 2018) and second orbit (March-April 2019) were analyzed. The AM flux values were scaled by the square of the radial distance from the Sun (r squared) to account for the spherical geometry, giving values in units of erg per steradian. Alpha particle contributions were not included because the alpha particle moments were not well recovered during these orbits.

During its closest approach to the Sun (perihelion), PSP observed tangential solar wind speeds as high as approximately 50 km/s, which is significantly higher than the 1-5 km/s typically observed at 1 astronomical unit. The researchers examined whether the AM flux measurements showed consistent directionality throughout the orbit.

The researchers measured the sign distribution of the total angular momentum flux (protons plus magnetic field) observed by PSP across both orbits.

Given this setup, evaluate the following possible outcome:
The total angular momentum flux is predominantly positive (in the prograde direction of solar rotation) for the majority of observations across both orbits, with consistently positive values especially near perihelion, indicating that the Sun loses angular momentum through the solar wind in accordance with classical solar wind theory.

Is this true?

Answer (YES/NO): NO